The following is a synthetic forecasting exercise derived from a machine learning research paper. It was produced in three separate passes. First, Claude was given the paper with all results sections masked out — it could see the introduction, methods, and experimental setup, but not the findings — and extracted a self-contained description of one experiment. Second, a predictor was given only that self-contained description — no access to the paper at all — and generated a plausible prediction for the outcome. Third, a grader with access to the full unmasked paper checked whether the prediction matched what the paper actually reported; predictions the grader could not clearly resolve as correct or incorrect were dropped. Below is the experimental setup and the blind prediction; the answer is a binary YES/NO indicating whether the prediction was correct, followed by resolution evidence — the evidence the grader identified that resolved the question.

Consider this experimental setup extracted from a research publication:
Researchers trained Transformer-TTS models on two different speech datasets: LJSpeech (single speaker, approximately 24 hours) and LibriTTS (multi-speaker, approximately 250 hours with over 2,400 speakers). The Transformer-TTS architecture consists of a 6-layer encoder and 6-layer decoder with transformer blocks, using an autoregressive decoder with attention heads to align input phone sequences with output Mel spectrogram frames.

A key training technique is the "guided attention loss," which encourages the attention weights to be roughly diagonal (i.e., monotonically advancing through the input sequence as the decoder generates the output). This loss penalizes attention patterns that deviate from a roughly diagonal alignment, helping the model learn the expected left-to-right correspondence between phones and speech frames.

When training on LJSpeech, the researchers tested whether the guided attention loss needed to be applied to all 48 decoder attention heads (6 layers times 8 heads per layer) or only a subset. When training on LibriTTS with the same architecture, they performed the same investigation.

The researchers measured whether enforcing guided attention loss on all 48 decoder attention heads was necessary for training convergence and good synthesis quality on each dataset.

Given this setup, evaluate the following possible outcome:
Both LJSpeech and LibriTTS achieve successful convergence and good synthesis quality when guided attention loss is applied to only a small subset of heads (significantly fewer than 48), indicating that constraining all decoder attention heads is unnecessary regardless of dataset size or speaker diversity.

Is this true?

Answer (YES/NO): NO